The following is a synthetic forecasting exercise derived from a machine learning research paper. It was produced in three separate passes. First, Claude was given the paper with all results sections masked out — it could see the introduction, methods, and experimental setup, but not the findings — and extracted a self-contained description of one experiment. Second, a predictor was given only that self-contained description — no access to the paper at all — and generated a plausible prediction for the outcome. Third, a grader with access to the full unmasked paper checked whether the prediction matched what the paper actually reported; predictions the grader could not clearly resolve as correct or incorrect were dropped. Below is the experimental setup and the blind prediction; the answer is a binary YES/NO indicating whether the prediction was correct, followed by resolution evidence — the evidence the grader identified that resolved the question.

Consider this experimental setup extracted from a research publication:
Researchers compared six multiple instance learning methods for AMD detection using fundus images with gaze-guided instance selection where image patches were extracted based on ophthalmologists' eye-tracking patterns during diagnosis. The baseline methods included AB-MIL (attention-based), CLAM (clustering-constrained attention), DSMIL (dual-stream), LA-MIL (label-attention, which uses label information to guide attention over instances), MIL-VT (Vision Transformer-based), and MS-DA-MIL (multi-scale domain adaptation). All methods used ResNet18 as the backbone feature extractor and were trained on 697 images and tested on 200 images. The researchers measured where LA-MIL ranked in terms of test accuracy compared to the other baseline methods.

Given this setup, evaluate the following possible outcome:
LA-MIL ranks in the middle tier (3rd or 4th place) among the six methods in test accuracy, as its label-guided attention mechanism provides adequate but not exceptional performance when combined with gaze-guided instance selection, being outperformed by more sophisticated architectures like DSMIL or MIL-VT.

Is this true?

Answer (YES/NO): NO